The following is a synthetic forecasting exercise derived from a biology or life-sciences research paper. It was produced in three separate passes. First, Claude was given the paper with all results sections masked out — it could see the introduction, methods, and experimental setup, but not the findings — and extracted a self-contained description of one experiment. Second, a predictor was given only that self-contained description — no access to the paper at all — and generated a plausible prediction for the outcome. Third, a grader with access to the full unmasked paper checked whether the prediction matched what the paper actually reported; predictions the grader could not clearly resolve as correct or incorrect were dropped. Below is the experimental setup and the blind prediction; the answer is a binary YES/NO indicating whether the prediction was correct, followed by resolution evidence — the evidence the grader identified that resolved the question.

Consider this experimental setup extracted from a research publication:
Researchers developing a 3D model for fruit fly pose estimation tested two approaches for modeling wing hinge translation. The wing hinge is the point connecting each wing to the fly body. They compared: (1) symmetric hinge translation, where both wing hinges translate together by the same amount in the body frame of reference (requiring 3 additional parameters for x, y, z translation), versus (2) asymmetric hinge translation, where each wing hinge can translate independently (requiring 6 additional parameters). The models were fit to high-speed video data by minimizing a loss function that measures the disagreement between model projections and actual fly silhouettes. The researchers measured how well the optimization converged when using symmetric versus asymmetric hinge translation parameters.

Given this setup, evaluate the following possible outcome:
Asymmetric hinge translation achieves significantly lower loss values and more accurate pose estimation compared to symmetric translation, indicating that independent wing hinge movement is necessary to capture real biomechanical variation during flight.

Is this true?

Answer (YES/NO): NO